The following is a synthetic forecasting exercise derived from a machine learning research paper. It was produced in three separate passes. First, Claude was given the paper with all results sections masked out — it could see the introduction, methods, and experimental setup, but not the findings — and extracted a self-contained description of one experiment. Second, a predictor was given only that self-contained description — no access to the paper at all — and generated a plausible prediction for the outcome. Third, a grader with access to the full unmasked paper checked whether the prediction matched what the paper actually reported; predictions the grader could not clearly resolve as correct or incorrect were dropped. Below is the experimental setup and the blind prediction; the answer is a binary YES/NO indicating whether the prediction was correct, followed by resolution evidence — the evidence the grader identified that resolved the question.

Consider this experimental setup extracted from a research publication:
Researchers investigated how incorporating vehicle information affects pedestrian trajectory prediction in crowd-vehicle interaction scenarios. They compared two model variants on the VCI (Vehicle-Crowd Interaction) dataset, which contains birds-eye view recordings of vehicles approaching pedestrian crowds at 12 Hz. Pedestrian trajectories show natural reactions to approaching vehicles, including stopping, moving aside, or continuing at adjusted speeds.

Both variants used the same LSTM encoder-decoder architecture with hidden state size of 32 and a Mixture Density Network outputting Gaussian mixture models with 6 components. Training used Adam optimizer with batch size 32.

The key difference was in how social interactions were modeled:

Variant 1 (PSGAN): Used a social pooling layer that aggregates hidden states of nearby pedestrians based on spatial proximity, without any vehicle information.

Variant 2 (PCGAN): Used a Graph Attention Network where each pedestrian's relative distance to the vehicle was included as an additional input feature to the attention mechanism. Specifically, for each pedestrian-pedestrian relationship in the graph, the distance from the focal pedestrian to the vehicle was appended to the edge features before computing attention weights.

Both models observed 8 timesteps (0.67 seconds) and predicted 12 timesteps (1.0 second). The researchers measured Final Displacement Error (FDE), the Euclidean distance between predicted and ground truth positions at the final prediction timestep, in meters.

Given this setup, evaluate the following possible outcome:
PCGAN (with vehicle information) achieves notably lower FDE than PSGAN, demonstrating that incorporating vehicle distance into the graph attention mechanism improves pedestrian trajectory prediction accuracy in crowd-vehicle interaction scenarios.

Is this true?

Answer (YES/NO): YES